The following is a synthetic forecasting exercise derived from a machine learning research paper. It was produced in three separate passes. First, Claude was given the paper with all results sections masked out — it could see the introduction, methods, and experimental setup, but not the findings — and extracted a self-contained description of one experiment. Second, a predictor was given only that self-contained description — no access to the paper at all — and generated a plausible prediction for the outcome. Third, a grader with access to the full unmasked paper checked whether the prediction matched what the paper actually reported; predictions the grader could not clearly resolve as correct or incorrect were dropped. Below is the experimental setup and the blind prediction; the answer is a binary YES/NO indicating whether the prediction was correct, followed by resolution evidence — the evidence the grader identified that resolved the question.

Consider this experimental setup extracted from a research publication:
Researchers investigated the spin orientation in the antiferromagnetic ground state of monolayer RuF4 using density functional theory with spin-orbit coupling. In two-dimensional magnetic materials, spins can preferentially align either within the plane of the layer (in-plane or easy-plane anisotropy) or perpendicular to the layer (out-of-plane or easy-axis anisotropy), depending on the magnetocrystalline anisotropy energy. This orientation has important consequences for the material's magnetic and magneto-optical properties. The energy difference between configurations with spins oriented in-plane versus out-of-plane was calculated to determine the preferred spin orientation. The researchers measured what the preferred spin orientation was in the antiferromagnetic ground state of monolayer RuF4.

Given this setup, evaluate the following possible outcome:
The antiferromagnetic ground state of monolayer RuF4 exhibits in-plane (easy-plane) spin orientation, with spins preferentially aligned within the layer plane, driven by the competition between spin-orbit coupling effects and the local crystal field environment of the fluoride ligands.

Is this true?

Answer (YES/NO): YES